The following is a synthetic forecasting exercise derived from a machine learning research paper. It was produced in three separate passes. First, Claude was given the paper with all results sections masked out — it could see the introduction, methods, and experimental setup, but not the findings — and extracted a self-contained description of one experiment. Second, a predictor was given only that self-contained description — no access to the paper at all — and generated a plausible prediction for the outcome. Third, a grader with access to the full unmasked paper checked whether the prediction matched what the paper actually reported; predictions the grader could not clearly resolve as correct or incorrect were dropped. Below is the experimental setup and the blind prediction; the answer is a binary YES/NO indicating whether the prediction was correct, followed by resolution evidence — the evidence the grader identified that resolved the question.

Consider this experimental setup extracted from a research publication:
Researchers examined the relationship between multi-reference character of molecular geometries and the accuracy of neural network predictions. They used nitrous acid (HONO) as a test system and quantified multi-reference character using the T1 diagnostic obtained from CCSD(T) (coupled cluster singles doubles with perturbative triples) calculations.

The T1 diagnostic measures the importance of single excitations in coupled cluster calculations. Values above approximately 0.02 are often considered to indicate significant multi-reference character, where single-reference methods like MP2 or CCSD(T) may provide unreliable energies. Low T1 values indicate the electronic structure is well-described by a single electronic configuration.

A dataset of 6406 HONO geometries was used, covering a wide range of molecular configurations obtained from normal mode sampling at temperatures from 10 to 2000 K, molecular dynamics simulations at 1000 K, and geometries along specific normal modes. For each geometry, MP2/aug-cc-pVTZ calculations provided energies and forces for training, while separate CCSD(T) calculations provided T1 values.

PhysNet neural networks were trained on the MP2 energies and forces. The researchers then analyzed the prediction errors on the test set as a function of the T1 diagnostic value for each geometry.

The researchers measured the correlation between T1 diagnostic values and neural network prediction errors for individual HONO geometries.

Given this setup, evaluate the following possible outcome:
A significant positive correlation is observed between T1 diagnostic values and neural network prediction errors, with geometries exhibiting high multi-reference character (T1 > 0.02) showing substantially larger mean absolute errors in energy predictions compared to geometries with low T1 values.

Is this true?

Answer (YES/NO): YES